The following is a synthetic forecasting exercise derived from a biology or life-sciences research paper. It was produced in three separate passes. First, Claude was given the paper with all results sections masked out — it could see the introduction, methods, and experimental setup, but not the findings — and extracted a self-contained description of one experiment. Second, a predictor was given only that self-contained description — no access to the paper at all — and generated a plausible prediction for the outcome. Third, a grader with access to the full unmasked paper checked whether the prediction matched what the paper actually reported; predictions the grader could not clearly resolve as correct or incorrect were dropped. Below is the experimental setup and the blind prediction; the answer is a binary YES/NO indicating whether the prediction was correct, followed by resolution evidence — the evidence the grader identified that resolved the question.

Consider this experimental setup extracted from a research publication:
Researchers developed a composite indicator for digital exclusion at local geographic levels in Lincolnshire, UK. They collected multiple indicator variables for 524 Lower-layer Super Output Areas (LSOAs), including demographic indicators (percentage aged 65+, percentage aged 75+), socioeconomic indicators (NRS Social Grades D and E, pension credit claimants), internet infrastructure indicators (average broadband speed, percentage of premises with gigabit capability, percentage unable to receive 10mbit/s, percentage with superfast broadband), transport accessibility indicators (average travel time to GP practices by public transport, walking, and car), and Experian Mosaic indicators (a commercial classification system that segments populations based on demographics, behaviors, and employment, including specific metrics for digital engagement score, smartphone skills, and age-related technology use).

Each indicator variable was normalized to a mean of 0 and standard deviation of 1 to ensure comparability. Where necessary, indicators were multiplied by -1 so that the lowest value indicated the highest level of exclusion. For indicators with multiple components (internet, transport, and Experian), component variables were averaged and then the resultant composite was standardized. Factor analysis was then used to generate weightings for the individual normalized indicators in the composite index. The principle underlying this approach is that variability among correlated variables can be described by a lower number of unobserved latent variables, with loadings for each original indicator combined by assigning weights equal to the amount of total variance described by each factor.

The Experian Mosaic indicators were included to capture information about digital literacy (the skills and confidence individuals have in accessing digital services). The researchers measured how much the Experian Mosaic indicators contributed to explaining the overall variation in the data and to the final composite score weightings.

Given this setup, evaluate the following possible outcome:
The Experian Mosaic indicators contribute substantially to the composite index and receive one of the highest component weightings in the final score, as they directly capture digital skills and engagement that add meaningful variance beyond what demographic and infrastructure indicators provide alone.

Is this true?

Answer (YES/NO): NO